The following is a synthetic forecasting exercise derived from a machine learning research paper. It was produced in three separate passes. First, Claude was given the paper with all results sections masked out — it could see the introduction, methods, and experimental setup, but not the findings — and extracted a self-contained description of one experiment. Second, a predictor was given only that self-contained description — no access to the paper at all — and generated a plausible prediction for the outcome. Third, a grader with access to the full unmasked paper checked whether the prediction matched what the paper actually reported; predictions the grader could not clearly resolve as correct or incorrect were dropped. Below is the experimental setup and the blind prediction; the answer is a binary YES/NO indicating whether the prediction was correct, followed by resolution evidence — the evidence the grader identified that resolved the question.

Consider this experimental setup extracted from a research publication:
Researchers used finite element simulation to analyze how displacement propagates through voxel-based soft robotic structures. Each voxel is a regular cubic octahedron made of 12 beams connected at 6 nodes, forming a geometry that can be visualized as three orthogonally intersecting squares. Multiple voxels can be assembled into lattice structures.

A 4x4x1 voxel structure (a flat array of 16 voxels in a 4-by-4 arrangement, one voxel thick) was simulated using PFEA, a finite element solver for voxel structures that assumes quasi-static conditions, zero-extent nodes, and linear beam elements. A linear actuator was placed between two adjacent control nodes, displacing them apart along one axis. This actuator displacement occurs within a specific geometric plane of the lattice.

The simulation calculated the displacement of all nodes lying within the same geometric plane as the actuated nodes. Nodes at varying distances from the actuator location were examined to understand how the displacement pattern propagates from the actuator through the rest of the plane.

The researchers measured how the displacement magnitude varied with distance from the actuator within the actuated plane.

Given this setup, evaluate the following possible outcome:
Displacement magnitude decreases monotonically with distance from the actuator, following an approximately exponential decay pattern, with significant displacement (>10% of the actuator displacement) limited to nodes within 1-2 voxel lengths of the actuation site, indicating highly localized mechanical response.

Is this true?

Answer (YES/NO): NO